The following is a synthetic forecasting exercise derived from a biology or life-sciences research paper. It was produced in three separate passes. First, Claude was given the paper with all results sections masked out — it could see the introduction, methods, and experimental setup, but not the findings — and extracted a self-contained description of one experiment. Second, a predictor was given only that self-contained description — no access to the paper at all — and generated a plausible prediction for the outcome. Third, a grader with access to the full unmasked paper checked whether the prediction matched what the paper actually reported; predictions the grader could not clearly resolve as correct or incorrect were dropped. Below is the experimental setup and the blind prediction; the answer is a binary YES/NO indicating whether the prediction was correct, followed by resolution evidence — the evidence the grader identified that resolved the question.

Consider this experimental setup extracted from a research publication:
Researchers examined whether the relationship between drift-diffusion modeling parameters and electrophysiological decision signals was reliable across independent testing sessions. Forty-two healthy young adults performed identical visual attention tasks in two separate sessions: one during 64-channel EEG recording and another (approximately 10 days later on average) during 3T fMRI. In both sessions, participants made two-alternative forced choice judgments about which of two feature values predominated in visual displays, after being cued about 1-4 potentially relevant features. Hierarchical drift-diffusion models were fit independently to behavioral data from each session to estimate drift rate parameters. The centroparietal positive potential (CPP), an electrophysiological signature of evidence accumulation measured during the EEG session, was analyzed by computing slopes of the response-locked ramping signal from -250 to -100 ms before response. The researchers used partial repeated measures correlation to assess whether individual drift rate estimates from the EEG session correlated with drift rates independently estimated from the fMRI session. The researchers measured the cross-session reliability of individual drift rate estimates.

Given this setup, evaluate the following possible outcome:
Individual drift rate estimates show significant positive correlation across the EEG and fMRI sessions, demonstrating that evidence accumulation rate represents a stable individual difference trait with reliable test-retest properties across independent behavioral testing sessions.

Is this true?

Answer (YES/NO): YES